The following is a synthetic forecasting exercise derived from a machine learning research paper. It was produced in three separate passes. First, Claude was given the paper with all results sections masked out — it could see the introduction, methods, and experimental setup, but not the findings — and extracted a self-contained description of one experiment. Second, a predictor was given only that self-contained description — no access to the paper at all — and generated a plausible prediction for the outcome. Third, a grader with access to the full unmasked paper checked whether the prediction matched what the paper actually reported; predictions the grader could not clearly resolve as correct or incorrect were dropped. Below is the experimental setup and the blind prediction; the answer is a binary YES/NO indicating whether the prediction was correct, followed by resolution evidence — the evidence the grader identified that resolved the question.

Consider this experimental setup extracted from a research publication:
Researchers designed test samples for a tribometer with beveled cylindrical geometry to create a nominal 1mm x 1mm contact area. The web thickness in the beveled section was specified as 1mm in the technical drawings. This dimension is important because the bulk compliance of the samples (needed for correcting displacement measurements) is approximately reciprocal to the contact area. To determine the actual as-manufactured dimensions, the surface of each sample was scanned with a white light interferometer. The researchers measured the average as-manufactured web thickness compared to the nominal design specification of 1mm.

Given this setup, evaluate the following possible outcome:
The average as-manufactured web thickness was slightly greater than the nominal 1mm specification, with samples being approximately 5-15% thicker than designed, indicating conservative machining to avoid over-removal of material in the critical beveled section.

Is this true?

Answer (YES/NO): NO